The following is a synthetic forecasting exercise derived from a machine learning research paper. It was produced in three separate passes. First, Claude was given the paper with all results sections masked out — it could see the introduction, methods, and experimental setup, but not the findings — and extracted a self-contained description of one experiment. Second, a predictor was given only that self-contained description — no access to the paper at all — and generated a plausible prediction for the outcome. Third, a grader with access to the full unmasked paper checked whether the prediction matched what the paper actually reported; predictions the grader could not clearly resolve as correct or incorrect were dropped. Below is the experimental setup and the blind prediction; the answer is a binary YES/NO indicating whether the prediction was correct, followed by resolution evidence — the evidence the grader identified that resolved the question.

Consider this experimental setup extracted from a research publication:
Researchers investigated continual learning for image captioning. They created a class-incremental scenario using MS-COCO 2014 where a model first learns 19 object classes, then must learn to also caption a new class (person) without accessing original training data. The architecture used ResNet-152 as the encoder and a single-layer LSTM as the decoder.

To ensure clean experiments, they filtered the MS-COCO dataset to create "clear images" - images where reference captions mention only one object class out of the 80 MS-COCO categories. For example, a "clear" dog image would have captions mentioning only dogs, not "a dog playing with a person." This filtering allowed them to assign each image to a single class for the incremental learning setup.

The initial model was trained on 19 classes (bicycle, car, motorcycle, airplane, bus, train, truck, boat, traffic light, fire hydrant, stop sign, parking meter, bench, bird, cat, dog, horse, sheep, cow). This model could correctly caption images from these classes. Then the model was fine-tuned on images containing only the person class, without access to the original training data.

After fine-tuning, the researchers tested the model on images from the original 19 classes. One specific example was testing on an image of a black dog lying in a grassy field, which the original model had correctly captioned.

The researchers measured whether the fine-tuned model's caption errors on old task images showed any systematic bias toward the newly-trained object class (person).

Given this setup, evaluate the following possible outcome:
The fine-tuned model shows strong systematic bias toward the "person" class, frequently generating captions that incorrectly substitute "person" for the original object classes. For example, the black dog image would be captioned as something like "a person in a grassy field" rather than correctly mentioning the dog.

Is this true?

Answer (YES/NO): YES